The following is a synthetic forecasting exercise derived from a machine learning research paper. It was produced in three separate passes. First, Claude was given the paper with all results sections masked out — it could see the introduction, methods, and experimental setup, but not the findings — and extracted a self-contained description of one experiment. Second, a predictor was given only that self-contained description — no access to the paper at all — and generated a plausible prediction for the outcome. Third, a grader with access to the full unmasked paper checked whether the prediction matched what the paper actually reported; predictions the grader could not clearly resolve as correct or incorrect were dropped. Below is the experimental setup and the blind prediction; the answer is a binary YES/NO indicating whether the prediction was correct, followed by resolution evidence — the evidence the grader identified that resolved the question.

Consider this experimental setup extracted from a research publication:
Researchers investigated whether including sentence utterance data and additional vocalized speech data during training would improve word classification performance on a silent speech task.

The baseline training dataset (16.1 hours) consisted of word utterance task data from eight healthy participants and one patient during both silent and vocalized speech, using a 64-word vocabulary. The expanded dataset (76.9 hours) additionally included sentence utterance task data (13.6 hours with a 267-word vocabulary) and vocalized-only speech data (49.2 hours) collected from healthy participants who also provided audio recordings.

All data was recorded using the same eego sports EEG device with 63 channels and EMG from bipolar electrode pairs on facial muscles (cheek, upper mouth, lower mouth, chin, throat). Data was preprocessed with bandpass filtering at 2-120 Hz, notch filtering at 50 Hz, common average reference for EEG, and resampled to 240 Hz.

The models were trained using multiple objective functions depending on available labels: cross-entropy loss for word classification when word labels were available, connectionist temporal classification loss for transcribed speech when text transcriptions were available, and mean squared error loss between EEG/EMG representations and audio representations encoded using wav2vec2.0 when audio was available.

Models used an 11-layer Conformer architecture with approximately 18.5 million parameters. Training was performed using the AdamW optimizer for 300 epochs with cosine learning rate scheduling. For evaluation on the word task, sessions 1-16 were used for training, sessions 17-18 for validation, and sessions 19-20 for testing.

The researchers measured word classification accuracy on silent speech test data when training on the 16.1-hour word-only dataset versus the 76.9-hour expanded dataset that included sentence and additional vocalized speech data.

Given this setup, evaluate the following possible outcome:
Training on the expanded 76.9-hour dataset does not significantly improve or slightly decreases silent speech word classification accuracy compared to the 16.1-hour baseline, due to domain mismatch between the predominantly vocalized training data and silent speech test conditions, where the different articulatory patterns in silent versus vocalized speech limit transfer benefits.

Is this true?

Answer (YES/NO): NO